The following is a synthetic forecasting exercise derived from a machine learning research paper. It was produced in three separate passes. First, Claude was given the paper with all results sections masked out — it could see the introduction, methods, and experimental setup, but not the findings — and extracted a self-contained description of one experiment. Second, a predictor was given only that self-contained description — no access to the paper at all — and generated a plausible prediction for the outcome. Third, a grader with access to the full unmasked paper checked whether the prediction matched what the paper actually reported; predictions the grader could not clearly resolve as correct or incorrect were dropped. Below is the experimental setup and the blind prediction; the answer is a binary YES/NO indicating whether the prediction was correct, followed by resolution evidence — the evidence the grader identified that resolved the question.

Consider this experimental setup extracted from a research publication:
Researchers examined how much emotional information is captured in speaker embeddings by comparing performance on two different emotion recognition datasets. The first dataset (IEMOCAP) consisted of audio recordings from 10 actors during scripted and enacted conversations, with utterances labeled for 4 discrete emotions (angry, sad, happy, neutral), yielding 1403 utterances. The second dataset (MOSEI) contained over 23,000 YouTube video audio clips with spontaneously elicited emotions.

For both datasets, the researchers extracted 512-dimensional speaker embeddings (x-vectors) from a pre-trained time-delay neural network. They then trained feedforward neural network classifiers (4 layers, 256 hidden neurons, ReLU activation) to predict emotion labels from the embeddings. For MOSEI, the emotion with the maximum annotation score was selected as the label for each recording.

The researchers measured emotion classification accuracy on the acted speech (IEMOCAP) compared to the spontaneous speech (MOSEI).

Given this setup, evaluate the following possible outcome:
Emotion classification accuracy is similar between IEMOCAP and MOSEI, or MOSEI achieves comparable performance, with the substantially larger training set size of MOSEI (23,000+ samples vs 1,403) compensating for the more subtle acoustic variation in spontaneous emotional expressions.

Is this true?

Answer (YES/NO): NO